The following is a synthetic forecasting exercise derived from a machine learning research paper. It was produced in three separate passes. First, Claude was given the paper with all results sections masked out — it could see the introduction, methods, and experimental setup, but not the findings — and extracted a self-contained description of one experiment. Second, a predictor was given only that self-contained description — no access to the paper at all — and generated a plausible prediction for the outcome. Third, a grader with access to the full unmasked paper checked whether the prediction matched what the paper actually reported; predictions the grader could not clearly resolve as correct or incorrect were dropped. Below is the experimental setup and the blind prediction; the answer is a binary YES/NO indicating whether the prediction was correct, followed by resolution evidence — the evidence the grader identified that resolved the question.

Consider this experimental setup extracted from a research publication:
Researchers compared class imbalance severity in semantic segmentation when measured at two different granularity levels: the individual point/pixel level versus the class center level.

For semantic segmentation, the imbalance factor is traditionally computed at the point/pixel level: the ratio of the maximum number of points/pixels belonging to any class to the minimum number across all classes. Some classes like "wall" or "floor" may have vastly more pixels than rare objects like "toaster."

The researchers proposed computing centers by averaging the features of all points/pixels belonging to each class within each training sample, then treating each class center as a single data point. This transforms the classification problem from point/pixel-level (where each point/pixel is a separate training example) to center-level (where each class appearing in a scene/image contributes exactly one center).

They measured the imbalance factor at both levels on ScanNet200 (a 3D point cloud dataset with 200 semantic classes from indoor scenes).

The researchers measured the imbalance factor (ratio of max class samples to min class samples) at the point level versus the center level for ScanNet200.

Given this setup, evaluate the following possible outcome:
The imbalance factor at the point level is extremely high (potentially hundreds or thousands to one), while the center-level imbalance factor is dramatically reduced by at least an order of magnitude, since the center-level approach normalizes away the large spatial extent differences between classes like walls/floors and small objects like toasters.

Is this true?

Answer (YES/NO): YES